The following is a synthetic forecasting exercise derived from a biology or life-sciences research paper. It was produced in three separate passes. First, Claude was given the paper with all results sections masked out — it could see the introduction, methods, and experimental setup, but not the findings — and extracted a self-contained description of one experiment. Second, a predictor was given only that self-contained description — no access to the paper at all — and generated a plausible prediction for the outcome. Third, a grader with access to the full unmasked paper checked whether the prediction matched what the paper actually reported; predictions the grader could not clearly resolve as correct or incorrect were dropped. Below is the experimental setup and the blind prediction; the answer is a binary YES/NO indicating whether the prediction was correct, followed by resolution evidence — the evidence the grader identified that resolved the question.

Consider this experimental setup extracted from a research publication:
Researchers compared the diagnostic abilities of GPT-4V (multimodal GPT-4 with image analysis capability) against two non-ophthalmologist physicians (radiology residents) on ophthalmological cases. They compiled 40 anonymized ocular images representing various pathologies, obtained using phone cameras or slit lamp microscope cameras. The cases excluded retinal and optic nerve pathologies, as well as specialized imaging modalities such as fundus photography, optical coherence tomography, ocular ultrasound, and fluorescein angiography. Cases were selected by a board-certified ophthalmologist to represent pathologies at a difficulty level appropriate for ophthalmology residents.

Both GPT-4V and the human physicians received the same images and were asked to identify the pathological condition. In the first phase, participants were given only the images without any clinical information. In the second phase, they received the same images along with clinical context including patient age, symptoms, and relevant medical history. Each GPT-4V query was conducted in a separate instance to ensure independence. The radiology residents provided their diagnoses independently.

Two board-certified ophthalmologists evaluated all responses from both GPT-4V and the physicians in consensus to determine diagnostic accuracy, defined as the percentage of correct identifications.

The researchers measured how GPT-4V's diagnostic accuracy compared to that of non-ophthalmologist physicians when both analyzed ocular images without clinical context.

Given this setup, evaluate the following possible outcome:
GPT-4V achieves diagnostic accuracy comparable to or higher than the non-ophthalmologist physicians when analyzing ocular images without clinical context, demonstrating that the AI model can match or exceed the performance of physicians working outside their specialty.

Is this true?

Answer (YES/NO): NO